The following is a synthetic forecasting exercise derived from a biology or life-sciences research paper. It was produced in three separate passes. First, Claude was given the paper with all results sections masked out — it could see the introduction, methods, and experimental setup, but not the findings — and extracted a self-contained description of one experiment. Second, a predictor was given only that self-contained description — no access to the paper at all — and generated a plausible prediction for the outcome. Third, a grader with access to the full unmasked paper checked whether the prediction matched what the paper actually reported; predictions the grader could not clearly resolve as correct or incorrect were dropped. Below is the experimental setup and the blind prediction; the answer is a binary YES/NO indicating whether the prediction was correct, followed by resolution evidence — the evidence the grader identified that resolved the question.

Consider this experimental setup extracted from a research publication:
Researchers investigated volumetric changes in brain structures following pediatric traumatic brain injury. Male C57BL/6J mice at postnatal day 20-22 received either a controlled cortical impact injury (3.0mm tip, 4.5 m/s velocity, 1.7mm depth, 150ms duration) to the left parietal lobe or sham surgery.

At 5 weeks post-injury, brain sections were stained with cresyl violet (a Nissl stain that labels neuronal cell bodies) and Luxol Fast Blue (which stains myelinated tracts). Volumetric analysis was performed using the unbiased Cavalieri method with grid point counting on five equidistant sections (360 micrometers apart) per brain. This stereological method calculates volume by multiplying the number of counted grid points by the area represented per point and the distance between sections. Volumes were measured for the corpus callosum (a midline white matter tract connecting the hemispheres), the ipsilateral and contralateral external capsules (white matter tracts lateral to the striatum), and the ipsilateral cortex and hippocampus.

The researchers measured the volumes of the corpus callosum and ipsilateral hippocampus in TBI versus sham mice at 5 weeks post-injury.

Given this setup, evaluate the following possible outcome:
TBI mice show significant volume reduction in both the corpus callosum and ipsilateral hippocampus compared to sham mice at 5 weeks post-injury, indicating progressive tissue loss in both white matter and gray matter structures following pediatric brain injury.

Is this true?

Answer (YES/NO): NO